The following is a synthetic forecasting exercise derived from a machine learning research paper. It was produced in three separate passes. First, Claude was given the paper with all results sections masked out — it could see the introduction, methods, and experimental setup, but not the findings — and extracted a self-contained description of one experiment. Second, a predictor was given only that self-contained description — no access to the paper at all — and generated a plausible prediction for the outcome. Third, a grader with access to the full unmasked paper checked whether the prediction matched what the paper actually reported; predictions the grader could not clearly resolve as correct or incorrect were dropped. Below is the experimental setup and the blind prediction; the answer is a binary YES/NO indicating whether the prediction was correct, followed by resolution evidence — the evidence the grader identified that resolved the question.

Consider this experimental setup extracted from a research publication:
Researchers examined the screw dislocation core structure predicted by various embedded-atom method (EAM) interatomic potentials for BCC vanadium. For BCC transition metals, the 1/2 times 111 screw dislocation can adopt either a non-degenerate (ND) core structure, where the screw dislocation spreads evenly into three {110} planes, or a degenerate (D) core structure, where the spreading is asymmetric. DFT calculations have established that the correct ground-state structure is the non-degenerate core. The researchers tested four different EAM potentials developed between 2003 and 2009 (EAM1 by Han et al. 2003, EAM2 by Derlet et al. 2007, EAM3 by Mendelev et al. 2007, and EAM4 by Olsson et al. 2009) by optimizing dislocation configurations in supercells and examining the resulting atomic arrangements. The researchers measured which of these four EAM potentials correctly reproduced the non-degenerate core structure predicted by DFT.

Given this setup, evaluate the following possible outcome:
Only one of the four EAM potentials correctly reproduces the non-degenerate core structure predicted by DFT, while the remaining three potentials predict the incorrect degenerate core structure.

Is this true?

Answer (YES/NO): NO